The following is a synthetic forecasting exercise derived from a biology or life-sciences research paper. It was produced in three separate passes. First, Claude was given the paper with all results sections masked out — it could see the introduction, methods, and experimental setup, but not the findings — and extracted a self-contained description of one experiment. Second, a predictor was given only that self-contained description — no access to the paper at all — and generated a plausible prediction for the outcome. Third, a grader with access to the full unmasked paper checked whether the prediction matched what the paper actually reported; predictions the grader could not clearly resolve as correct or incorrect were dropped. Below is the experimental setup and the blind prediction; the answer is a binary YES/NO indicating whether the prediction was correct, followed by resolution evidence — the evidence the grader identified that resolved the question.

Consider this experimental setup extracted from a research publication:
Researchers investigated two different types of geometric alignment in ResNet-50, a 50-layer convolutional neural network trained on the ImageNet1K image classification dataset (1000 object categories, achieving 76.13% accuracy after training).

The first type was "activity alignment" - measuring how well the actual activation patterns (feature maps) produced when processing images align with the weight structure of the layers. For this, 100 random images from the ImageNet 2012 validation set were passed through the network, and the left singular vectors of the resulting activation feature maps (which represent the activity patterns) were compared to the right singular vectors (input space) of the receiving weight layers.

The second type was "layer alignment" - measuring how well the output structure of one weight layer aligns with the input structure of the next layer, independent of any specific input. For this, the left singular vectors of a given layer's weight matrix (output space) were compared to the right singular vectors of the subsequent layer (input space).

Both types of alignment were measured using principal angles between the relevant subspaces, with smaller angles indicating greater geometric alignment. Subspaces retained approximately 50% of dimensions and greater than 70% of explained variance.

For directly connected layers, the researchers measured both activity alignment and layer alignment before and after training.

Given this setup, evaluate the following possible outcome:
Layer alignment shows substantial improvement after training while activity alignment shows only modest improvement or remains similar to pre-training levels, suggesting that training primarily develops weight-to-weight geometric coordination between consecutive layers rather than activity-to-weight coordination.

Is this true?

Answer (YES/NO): NO